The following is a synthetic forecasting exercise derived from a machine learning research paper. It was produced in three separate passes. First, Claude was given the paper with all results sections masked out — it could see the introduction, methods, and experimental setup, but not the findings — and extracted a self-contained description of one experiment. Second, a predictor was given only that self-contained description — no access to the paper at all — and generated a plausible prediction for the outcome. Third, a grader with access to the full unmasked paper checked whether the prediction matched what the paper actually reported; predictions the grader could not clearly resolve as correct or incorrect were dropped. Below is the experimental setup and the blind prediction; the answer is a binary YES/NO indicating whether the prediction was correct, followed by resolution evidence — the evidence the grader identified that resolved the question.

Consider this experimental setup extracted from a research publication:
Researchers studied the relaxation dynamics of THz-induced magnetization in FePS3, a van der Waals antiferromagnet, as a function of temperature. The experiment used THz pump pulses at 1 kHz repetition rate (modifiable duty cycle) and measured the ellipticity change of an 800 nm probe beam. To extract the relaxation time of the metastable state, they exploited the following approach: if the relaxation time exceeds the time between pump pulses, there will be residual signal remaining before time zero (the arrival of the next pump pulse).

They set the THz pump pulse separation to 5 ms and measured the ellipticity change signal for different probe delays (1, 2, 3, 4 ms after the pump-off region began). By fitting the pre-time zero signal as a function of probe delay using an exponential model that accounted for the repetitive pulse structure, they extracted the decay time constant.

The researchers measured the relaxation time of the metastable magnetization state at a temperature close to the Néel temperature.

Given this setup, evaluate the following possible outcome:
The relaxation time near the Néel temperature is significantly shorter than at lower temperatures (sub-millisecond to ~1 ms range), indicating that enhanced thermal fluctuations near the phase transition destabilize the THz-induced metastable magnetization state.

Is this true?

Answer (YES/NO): NO